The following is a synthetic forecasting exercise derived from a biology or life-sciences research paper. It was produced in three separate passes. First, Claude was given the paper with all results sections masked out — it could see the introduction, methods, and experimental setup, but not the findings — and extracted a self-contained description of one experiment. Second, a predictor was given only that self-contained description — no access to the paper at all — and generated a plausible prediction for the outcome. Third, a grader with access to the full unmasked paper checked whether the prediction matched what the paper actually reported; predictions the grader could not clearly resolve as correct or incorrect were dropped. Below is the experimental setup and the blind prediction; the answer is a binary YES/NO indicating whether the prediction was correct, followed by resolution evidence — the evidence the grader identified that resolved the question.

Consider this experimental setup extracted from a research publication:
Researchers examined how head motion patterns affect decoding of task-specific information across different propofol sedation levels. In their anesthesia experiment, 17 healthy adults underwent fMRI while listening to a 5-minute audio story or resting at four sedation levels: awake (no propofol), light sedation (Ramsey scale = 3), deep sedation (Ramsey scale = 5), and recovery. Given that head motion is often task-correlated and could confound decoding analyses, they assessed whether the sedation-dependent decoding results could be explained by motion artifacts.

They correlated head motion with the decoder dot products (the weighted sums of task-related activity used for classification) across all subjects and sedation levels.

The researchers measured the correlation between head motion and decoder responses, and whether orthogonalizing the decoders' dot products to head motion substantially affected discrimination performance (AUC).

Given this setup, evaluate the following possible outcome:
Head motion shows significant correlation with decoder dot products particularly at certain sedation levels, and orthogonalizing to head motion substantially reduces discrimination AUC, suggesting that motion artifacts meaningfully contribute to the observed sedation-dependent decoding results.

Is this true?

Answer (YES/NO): NO